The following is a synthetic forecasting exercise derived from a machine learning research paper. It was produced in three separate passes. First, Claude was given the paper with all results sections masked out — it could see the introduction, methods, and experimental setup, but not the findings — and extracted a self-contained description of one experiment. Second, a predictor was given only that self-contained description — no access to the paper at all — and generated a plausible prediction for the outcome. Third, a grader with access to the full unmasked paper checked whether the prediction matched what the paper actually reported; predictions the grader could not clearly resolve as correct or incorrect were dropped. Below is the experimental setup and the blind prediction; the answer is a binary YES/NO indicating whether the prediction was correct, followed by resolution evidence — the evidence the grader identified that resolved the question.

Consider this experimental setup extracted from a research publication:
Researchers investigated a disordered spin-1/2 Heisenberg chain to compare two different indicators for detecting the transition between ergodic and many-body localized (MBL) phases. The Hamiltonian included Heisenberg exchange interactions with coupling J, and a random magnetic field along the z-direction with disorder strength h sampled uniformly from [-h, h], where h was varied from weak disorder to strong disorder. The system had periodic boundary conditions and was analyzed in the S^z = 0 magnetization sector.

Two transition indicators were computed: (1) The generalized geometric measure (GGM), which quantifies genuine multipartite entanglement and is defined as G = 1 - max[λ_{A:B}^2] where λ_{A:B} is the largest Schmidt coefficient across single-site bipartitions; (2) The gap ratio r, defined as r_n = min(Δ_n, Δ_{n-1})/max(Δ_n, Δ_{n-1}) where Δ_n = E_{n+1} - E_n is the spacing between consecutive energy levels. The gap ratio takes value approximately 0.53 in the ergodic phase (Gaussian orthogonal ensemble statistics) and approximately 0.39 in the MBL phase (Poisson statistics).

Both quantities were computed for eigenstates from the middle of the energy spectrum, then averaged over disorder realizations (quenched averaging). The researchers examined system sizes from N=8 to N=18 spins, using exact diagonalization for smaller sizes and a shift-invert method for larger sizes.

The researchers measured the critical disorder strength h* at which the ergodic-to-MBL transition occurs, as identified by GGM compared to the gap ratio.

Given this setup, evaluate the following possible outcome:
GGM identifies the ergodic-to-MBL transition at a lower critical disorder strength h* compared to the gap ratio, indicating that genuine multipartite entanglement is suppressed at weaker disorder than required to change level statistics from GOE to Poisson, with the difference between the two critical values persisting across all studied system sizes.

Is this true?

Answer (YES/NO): NO